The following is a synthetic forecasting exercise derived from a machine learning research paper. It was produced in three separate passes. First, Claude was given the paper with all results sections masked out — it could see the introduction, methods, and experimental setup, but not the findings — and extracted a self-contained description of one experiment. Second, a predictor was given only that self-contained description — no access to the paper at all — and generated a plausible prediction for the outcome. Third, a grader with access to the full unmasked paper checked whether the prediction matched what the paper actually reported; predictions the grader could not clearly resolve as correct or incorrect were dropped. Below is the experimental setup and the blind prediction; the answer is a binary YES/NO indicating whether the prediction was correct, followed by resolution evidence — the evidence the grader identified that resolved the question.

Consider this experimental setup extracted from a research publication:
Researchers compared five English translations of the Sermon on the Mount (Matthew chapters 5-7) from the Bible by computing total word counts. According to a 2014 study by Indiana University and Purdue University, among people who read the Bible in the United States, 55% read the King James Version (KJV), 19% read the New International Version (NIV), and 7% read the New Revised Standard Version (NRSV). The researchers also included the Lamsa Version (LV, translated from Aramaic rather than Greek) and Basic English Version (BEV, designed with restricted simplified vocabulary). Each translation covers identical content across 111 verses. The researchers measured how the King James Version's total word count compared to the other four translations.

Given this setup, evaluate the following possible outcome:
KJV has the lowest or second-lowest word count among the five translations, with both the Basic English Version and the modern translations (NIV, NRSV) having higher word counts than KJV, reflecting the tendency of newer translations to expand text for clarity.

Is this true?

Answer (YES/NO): NO